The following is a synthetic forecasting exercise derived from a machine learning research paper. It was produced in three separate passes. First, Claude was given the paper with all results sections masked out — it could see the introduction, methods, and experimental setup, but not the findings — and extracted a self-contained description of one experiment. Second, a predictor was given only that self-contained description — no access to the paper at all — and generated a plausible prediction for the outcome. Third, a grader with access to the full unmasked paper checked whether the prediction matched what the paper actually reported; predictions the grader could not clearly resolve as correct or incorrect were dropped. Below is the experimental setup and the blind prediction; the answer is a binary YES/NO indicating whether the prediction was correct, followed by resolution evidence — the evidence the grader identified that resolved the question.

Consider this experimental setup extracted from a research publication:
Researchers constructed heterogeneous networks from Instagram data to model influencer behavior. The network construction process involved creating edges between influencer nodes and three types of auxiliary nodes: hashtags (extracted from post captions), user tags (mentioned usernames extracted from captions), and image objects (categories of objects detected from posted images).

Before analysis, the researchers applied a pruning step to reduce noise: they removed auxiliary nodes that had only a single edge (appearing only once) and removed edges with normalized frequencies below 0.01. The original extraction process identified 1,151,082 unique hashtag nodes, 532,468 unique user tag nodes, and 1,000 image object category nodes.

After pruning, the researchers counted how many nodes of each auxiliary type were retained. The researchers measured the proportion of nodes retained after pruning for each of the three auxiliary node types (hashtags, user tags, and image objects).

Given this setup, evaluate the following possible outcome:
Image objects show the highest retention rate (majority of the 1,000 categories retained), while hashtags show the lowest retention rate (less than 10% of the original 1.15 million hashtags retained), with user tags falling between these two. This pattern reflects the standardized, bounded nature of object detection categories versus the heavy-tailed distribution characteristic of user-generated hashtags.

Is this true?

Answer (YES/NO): NO